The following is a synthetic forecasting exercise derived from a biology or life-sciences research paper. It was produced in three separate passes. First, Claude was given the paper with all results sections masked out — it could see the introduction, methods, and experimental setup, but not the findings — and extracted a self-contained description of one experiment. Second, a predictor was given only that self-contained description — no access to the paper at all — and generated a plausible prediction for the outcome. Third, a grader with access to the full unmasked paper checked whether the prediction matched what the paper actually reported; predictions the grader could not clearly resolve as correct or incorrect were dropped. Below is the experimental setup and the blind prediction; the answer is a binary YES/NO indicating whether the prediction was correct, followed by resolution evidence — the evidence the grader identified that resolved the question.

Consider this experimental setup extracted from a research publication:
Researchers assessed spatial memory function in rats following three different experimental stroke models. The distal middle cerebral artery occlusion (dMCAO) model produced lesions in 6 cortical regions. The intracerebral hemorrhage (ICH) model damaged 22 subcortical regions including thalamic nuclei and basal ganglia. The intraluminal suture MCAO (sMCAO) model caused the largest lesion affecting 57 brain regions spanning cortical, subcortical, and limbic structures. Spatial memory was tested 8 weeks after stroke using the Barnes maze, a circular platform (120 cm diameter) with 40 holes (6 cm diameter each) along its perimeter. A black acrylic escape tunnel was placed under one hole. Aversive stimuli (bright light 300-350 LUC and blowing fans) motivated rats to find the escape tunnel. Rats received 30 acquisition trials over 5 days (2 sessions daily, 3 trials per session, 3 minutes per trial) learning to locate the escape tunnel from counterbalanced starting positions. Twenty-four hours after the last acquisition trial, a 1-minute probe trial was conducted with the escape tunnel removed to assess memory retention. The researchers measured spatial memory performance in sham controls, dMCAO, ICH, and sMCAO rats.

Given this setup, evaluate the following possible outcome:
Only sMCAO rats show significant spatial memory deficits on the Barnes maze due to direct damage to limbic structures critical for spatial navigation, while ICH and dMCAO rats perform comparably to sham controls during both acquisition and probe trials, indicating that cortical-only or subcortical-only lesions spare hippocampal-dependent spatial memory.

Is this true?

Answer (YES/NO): NO